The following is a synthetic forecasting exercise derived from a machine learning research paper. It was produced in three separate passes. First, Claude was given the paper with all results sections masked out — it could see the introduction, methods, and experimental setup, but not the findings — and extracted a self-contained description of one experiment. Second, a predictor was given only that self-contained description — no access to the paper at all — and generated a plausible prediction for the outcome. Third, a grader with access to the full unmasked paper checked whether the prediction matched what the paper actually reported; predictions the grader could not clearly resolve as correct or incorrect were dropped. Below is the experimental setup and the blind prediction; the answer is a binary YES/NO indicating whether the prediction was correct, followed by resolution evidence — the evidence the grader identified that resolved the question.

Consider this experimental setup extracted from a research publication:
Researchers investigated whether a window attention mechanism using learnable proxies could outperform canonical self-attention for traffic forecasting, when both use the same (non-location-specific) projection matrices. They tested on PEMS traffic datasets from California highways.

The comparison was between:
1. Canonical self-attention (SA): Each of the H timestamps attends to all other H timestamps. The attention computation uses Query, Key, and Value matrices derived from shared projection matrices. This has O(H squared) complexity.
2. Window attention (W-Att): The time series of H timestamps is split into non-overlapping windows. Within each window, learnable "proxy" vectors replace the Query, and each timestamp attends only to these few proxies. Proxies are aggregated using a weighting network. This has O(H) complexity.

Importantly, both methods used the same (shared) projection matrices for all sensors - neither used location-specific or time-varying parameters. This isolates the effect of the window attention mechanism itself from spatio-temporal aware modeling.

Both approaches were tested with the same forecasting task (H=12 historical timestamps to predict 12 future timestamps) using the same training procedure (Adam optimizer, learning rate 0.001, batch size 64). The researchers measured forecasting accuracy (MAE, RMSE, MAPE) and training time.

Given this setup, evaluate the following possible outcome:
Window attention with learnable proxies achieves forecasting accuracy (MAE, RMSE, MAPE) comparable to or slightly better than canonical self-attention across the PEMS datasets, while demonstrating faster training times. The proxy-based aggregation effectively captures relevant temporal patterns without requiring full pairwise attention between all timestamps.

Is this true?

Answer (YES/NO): YES